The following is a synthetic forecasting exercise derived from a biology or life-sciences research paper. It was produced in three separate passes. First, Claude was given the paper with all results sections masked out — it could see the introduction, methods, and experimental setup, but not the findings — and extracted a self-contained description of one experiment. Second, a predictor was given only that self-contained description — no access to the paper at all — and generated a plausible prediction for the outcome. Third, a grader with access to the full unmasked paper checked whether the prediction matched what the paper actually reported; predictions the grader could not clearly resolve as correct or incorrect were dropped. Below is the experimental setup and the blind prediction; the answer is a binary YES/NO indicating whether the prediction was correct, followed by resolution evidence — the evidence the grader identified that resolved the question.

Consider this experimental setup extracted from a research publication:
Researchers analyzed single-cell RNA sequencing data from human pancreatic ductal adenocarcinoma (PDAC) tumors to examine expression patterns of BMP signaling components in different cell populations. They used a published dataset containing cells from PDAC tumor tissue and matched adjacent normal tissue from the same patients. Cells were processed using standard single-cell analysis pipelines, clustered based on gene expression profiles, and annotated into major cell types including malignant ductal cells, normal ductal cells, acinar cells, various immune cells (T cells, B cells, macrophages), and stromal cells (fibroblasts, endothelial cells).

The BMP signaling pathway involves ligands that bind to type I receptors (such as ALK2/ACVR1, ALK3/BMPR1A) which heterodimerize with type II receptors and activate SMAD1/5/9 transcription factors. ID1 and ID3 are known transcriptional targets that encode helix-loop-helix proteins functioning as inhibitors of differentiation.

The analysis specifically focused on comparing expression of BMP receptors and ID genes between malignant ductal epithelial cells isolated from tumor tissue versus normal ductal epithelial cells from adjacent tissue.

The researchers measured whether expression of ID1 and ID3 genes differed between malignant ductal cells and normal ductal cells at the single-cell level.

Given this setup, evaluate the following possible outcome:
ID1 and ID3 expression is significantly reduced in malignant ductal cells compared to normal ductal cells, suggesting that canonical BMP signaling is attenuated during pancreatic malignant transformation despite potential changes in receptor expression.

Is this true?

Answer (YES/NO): NO